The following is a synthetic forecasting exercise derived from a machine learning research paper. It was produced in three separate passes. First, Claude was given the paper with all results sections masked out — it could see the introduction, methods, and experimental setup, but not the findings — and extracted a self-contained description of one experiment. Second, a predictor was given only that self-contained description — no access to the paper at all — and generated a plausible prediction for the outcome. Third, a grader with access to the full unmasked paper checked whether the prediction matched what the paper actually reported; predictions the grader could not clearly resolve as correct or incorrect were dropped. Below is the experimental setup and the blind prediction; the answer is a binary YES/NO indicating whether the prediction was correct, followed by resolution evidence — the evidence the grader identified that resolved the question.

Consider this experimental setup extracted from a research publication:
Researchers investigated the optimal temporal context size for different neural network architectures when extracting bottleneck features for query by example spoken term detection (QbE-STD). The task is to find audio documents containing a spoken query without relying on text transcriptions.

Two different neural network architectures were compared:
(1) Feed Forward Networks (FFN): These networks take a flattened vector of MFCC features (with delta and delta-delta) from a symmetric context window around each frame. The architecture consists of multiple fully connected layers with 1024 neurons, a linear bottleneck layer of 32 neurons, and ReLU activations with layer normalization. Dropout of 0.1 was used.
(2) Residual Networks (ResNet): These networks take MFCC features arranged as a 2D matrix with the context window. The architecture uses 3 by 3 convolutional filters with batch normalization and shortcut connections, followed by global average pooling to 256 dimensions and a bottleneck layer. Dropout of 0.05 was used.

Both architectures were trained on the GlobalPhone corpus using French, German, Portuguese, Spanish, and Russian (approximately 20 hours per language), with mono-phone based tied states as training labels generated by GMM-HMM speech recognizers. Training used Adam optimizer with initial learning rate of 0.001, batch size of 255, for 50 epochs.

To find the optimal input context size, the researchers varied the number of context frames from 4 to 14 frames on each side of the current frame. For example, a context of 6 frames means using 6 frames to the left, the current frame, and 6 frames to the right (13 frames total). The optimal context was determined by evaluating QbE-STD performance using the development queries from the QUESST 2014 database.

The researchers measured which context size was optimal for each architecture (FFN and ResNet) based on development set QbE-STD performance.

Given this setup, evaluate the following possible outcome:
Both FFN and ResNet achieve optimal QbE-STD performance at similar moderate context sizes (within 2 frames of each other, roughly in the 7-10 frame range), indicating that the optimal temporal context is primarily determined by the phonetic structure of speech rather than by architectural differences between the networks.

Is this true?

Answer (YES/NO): NO